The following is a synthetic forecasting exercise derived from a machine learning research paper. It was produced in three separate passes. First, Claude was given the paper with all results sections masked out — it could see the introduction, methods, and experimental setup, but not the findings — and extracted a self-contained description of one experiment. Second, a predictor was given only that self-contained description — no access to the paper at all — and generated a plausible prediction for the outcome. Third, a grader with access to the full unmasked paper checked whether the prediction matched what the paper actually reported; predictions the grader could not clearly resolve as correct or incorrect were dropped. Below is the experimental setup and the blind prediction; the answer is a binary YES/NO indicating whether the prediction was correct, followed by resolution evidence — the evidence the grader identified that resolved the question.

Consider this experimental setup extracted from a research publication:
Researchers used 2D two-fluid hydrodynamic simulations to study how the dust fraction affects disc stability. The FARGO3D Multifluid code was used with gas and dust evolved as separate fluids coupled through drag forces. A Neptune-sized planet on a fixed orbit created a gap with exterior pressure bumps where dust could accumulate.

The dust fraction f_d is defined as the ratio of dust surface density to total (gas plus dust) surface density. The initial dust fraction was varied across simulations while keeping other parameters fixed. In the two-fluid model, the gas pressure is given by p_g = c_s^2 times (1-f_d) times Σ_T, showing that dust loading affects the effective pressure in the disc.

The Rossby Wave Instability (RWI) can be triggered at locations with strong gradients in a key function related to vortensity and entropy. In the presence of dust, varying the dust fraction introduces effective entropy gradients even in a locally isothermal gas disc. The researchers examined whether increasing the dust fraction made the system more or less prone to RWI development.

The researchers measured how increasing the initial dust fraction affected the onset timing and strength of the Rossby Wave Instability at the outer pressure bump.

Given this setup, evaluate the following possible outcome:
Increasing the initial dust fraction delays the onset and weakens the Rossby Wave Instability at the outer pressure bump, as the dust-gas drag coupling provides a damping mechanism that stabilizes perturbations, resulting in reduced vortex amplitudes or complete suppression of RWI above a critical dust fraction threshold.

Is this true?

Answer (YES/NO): NO